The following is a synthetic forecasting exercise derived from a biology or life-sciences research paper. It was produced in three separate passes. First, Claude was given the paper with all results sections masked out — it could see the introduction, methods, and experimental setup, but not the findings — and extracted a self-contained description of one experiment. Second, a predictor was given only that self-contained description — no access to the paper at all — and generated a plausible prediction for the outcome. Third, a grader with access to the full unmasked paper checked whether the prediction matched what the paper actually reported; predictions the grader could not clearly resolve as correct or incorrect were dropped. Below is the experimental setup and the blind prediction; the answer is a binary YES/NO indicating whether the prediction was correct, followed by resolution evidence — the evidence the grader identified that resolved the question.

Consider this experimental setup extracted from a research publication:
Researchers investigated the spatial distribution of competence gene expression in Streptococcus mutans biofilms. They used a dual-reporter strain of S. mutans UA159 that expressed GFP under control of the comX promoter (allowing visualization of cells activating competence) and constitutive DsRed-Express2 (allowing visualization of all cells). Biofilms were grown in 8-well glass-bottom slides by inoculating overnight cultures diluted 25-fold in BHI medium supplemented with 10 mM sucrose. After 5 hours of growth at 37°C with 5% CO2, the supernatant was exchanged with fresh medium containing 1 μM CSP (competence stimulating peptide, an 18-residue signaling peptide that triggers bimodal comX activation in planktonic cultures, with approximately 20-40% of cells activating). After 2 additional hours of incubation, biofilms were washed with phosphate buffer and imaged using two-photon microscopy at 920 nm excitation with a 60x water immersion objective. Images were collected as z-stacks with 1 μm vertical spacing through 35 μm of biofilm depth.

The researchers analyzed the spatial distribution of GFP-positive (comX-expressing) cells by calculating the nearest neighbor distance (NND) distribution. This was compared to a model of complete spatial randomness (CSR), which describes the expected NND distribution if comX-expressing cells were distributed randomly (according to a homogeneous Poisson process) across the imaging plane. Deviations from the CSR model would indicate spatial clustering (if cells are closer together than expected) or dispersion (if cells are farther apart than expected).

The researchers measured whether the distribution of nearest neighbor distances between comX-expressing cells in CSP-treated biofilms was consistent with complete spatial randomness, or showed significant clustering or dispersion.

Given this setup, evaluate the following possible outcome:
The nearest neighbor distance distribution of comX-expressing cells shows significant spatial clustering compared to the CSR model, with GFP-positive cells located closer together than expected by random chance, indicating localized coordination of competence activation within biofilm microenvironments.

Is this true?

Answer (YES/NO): NO